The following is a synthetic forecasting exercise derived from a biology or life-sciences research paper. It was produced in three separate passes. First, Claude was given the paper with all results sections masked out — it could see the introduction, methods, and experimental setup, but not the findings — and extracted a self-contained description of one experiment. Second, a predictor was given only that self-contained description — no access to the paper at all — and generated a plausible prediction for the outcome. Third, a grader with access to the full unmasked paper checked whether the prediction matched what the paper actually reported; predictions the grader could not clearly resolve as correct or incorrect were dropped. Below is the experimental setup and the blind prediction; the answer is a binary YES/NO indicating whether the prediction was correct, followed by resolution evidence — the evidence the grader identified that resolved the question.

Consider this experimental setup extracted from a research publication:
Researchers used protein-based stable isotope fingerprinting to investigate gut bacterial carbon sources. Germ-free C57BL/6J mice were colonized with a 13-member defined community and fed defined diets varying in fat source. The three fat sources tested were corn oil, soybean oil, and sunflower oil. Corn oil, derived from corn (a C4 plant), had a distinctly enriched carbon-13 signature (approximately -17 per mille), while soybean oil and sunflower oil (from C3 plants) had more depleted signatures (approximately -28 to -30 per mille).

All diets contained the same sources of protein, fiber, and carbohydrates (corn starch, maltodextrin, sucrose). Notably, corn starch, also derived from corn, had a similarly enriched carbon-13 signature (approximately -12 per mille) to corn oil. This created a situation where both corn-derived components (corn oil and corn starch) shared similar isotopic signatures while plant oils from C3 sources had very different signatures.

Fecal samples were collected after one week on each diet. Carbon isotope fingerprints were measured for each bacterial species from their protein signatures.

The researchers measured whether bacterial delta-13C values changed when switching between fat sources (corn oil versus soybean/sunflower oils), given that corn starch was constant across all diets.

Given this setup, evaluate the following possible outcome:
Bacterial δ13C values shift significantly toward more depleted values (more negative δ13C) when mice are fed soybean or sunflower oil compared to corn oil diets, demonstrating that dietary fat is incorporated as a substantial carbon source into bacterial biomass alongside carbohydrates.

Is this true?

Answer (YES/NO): NO